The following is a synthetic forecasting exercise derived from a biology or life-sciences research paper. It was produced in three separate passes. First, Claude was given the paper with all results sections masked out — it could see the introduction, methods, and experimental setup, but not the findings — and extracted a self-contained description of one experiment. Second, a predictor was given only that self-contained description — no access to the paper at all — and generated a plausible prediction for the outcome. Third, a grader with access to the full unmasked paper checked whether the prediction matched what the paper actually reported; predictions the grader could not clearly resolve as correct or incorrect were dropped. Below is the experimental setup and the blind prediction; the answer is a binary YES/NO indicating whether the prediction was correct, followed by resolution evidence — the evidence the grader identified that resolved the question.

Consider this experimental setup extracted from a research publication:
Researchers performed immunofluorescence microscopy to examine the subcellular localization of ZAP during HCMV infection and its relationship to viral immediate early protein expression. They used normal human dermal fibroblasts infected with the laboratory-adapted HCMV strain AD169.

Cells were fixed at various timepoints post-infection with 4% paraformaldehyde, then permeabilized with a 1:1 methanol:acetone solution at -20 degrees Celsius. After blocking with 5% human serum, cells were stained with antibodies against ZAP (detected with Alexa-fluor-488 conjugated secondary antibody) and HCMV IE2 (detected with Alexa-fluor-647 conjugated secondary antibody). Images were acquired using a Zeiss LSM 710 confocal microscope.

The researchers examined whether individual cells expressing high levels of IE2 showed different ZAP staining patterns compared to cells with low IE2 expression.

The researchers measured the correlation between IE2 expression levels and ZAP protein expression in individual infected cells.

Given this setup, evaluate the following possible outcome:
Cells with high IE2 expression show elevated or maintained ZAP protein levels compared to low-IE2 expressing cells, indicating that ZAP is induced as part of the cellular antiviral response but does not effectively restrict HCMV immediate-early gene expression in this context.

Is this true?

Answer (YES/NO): NO